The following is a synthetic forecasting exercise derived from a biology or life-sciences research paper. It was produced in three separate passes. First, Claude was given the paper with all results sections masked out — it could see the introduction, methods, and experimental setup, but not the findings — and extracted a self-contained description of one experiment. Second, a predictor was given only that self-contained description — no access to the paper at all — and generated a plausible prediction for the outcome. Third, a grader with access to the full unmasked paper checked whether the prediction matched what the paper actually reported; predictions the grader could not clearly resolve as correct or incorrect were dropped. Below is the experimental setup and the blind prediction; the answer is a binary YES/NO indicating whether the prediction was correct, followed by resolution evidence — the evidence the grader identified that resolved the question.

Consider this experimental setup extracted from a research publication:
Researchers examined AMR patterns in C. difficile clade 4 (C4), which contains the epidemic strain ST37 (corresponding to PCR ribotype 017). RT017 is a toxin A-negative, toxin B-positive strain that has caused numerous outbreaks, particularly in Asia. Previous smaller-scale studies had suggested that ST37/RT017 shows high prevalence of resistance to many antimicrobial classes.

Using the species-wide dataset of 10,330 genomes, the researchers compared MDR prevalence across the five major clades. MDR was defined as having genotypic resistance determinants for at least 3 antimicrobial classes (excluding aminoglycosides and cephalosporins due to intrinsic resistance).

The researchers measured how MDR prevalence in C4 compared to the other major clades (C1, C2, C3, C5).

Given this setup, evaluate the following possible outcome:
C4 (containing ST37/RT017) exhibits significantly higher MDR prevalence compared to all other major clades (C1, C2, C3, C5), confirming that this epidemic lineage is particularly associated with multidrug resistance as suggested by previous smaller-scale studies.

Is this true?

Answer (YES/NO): YES